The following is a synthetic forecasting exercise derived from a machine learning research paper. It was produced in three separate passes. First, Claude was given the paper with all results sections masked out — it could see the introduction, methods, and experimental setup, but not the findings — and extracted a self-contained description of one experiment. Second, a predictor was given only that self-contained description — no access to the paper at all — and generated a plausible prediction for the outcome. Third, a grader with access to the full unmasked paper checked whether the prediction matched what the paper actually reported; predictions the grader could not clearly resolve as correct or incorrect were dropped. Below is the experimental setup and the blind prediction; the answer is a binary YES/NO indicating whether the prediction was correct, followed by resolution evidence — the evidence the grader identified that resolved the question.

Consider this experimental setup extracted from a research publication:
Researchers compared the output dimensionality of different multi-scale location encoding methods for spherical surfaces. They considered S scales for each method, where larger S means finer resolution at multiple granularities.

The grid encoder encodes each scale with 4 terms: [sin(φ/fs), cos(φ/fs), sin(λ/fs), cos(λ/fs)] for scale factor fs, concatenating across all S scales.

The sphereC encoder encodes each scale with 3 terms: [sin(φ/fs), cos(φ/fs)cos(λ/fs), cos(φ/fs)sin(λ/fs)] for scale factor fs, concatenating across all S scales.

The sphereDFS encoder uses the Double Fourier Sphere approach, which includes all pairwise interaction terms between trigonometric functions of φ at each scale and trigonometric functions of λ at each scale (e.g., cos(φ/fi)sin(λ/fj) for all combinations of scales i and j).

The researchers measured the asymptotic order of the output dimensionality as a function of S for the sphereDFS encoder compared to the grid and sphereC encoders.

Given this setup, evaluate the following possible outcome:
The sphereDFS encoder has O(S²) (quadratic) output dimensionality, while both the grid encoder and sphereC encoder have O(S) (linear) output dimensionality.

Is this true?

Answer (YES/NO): YES